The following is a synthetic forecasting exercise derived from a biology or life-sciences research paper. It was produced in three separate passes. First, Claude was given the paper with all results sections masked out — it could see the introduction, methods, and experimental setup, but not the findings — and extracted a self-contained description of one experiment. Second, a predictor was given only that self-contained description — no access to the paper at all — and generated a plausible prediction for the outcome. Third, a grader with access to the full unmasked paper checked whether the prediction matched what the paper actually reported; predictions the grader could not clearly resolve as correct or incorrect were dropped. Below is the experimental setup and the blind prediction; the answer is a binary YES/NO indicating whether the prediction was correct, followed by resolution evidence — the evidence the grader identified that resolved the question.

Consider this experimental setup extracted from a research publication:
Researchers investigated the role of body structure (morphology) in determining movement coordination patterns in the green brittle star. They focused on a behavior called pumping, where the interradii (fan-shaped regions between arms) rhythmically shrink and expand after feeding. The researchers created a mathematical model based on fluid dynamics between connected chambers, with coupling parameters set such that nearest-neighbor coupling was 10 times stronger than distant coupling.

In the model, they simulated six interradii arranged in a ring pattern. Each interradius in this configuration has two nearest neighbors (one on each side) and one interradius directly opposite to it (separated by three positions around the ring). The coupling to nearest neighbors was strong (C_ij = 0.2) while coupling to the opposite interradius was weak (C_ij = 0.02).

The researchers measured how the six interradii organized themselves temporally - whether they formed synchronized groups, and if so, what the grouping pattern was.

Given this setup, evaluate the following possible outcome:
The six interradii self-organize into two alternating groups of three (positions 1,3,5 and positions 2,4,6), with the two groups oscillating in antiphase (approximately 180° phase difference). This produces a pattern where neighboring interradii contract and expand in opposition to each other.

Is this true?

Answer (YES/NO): YES